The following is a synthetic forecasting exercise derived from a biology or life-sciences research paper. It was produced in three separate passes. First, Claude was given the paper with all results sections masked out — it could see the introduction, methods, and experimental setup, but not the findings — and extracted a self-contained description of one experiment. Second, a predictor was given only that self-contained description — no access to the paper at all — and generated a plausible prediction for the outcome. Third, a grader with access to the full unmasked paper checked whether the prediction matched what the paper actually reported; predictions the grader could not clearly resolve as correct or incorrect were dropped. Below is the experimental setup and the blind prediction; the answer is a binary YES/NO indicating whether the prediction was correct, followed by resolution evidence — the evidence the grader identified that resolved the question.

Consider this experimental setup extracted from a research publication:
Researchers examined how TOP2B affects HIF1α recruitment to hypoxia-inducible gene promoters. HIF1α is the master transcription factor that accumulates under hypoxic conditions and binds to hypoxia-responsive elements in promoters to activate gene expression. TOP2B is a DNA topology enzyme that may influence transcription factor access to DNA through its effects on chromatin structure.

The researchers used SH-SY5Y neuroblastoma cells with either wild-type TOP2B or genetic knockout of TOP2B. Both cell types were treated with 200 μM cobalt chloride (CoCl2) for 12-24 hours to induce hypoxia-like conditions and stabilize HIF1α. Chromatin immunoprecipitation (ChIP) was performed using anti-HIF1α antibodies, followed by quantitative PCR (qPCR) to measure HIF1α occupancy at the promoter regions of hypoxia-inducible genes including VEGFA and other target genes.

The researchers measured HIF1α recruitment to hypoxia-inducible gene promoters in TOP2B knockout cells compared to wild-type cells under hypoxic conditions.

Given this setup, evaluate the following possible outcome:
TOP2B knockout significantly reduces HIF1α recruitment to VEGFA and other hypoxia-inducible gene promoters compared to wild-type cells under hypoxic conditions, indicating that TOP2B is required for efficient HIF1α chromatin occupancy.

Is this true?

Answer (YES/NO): NO